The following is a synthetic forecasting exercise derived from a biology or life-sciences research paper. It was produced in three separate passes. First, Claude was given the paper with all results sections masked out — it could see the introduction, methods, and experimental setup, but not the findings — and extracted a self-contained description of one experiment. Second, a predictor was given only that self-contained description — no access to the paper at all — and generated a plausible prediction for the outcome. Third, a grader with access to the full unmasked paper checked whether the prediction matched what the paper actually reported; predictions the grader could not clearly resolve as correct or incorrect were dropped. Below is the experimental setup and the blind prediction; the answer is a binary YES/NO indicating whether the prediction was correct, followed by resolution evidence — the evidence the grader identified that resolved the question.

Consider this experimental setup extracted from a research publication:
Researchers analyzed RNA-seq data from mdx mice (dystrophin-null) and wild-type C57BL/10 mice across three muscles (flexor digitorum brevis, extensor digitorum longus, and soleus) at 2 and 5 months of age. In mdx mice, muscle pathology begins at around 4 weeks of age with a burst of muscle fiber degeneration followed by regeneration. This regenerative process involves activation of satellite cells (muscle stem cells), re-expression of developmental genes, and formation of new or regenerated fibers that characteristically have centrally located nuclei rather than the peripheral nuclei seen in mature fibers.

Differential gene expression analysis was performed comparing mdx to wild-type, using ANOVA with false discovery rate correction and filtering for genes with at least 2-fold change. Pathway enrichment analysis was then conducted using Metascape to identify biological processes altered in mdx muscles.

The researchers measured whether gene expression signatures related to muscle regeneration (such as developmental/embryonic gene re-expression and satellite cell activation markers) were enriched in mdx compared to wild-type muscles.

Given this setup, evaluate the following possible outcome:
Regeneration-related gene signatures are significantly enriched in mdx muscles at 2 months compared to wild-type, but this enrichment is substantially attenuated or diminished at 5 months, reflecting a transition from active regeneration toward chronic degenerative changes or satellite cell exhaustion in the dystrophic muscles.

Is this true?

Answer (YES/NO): NO